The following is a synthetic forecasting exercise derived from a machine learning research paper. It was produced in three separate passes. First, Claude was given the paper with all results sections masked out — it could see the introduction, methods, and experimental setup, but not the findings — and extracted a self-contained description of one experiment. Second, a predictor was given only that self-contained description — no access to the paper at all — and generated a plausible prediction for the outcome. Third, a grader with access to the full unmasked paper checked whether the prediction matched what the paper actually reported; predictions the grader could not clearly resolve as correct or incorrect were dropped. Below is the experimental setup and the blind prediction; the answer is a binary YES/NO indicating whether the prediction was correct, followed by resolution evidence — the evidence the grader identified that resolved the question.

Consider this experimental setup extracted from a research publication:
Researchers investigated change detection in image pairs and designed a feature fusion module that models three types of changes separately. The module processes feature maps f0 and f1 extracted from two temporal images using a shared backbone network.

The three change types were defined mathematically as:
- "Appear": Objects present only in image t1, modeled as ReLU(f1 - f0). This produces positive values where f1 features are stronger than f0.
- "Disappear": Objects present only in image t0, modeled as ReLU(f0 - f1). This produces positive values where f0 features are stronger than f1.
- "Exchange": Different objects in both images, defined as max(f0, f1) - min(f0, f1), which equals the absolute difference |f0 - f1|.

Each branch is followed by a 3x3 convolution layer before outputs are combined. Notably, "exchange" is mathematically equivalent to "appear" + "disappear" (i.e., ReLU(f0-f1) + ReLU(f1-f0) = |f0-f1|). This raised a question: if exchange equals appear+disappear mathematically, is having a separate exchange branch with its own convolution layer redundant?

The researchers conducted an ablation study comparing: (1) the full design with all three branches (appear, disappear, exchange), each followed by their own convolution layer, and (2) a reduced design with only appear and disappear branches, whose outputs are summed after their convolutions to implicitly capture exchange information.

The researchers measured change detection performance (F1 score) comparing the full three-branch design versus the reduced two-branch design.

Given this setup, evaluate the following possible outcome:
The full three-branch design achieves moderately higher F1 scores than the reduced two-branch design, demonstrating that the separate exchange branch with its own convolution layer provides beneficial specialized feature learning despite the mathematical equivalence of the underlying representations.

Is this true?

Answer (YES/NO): NO